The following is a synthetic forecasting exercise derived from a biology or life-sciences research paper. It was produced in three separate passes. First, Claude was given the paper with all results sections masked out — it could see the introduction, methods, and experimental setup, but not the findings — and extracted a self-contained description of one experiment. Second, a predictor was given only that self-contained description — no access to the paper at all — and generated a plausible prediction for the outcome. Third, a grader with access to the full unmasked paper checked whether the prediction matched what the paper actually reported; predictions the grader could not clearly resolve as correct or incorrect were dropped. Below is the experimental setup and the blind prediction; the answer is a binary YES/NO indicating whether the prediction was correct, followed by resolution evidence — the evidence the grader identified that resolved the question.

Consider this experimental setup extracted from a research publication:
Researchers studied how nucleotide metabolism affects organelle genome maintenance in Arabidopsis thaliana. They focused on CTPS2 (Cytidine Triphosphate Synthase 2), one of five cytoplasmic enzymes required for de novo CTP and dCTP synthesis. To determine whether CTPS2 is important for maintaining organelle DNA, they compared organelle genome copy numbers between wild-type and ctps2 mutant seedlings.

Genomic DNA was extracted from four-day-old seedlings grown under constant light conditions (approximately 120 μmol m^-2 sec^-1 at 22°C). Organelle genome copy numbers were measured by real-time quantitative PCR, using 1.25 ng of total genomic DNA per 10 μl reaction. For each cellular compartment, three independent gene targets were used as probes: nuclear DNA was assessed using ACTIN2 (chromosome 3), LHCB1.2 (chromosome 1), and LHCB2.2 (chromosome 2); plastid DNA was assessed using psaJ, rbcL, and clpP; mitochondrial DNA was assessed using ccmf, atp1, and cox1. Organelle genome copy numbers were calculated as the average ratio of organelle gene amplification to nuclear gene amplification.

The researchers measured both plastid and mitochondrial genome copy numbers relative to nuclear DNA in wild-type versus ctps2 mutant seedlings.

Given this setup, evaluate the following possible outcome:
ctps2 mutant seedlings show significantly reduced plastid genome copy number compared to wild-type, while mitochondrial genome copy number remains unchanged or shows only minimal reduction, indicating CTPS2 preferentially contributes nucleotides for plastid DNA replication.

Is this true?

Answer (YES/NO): YES